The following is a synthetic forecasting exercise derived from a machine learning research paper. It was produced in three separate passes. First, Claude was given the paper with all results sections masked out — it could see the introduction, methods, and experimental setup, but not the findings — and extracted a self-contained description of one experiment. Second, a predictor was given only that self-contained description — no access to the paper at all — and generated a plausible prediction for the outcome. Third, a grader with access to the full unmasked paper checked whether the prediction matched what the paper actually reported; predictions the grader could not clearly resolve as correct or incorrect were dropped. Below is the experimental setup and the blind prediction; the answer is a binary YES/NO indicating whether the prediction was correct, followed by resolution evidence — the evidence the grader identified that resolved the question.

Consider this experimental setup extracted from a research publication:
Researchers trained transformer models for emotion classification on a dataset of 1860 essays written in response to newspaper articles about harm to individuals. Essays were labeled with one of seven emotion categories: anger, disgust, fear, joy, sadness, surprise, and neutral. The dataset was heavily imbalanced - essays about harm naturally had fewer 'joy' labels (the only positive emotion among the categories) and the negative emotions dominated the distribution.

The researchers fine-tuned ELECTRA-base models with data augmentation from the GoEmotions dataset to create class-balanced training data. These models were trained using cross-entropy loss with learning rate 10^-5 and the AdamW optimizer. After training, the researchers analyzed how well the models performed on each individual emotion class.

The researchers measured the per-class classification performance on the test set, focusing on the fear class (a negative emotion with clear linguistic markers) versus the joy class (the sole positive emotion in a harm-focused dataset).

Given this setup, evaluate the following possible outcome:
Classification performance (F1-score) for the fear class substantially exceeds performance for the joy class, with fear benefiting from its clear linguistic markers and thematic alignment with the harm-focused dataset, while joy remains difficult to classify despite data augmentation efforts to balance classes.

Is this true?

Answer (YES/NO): YES